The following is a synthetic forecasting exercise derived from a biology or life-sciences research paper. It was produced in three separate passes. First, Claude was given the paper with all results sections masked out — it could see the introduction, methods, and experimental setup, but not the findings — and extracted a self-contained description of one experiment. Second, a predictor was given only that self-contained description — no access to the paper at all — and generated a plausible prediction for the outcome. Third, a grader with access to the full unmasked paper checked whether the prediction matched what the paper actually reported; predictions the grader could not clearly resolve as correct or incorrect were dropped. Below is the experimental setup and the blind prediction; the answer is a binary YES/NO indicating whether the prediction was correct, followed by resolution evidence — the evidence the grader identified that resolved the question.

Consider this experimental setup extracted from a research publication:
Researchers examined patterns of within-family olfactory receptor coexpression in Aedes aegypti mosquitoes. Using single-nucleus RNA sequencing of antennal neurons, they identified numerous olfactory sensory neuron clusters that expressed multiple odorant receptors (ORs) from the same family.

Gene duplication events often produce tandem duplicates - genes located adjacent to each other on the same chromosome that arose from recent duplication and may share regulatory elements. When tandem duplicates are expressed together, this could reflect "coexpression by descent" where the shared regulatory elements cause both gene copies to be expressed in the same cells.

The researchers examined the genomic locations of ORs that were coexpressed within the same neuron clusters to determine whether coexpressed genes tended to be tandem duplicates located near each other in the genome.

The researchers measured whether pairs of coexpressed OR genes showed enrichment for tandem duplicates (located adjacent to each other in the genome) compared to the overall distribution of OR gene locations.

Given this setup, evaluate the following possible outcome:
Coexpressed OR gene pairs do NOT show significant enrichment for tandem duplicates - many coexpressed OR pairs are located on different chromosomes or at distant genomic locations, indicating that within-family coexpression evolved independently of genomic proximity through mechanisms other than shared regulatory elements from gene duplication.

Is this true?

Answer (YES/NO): NO